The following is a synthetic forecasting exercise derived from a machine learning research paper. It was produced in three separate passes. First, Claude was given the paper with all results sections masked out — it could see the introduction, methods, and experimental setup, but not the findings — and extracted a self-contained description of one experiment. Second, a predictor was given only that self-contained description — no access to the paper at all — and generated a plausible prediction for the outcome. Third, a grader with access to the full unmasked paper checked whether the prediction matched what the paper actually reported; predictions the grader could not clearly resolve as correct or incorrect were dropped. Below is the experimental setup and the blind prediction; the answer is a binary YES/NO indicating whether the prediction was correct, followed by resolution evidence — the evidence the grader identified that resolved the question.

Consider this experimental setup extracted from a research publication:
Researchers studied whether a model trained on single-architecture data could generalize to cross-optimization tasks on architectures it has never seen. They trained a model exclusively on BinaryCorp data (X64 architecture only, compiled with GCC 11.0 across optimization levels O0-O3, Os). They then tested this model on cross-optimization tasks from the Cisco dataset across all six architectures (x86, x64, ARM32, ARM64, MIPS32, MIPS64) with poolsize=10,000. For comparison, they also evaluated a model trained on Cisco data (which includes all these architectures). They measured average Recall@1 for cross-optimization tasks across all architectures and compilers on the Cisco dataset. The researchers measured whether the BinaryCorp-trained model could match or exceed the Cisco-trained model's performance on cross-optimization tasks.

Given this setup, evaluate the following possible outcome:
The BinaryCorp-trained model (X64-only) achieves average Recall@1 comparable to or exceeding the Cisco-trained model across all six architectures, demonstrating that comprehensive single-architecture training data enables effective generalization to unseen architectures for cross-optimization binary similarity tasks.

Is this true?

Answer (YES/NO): YES